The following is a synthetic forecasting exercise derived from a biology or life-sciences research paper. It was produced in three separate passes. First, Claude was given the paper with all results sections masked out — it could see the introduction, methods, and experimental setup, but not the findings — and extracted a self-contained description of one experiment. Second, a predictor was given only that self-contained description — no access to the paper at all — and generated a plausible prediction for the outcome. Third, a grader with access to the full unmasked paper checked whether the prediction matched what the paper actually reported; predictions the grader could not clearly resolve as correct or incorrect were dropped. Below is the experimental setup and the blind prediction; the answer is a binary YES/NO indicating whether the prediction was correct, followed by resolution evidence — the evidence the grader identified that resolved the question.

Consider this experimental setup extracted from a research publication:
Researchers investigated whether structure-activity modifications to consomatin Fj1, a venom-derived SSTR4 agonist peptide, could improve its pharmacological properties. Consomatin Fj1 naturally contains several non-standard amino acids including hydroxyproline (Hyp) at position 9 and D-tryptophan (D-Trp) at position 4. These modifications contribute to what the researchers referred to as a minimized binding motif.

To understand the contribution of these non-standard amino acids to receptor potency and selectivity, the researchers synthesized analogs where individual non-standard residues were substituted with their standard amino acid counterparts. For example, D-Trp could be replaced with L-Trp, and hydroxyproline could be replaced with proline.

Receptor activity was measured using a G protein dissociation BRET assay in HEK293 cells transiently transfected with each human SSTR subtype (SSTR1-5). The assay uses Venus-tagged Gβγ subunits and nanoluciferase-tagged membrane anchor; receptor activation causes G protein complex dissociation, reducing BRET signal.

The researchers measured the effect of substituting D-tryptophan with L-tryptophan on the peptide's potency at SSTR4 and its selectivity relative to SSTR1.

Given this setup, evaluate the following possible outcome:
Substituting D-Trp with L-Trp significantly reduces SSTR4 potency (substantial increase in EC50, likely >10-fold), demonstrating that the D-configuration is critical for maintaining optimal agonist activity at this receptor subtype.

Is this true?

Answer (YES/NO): NO